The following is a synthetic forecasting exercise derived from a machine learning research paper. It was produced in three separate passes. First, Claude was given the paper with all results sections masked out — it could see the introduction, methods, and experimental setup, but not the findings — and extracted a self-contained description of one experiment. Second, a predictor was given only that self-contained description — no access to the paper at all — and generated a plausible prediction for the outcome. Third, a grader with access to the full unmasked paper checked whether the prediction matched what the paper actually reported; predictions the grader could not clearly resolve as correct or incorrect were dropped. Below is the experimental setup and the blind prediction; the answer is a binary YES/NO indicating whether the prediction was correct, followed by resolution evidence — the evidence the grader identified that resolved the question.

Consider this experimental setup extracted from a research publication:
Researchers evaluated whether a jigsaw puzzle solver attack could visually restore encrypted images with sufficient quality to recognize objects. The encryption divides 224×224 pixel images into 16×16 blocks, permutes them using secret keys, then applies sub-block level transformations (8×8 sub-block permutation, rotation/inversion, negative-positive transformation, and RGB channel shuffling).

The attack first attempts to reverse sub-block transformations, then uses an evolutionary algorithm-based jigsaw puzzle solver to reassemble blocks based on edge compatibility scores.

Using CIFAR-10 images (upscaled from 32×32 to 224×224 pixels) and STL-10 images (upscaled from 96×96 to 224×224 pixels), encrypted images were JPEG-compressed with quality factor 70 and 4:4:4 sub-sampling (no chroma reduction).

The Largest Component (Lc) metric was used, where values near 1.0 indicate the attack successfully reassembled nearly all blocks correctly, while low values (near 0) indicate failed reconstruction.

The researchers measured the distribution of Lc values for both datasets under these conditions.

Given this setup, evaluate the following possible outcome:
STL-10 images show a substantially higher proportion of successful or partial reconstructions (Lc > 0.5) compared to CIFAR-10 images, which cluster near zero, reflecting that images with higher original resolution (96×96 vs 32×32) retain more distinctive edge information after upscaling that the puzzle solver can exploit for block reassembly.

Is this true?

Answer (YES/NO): NO